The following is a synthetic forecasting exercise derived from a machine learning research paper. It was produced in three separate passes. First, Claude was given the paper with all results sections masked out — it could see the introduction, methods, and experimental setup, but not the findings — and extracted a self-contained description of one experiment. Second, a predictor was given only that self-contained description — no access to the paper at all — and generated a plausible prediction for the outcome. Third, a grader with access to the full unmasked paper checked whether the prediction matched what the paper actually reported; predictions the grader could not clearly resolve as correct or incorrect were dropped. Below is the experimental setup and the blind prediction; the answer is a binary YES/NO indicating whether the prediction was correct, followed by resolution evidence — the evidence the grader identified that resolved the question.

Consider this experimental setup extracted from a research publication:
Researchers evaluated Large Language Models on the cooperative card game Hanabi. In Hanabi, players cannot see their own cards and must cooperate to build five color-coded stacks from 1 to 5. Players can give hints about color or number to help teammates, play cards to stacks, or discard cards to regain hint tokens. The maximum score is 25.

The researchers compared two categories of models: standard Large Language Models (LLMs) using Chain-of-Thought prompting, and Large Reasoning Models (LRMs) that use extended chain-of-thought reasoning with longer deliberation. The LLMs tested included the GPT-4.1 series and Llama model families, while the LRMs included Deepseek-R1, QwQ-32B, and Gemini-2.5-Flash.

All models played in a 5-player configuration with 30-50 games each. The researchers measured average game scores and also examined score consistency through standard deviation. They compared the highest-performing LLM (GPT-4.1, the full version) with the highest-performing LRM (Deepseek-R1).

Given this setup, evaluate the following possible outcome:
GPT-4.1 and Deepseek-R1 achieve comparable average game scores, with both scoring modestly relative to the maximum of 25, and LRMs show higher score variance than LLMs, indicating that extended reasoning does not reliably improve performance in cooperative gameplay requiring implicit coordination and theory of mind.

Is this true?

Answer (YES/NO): NO